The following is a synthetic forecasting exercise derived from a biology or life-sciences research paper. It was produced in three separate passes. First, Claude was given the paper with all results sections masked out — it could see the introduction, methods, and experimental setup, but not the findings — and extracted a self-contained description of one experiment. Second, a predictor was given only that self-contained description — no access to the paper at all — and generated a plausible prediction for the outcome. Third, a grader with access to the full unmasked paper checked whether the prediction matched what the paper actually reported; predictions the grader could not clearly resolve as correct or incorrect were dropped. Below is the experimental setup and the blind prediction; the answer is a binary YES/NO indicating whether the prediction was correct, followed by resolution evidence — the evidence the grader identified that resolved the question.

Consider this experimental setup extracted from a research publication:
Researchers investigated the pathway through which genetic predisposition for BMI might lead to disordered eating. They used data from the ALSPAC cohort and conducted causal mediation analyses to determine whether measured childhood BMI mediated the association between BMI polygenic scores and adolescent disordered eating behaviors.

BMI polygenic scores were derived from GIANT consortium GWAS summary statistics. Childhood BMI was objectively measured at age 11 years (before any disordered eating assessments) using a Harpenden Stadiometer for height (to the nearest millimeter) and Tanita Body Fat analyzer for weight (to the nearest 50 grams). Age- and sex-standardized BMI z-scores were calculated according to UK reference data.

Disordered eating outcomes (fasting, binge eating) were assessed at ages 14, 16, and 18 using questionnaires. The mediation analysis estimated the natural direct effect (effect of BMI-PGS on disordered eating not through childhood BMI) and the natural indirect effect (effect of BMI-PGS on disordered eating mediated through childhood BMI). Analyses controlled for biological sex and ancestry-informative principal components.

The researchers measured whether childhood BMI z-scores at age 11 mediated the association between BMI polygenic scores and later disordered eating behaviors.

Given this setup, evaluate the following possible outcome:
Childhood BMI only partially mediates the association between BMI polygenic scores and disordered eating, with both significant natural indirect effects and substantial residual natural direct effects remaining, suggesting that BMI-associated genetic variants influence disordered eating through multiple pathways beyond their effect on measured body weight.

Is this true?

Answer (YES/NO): NO